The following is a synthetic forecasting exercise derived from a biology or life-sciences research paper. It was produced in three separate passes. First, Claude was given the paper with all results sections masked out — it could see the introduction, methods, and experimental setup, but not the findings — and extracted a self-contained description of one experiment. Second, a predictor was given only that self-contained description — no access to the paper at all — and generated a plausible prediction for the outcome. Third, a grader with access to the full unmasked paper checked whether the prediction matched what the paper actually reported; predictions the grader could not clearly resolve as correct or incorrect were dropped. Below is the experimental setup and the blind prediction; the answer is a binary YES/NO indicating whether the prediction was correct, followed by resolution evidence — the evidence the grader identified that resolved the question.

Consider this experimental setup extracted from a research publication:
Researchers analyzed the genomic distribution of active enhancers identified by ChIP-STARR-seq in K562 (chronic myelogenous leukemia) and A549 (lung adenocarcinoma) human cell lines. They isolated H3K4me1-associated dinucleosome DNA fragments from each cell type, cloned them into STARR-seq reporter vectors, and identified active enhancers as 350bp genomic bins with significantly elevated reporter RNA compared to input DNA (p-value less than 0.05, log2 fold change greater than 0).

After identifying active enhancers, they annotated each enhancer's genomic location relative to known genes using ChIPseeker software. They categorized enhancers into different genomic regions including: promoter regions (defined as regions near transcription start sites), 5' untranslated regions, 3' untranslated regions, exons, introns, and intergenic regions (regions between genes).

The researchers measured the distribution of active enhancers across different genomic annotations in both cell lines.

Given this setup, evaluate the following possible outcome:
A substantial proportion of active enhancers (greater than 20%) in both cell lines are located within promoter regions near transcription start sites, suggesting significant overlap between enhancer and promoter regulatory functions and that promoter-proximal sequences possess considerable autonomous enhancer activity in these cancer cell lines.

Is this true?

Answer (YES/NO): NO